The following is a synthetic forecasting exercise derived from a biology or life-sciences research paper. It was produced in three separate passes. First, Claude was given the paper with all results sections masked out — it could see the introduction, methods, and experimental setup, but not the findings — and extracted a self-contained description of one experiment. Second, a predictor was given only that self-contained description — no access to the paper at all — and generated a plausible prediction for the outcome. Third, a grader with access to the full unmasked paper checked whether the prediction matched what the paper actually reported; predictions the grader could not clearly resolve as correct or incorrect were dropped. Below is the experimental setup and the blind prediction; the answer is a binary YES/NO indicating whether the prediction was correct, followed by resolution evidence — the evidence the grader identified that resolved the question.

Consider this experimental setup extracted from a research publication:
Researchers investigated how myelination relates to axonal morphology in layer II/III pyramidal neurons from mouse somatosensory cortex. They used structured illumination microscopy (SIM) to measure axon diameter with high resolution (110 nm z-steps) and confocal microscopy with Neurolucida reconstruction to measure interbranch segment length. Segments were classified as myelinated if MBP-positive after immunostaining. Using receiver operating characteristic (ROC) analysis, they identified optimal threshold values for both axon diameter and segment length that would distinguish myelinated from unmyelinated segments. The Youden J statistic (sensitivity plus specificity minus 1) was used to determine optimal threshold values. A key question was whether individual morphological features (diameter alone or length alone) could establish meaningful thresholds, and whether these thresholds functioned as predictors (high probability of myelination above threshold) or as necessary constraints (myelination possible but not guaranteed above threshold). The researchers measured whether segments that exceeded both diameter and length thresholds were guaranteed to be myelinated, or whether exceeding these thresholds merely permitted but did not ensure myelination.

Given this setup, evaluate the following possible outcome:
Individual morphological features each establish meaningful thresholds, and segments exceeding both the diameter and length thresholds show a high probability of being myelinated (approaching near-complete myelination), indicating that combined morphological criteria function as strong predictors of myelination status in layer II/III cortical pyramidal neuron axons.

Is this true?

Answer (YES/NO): NO